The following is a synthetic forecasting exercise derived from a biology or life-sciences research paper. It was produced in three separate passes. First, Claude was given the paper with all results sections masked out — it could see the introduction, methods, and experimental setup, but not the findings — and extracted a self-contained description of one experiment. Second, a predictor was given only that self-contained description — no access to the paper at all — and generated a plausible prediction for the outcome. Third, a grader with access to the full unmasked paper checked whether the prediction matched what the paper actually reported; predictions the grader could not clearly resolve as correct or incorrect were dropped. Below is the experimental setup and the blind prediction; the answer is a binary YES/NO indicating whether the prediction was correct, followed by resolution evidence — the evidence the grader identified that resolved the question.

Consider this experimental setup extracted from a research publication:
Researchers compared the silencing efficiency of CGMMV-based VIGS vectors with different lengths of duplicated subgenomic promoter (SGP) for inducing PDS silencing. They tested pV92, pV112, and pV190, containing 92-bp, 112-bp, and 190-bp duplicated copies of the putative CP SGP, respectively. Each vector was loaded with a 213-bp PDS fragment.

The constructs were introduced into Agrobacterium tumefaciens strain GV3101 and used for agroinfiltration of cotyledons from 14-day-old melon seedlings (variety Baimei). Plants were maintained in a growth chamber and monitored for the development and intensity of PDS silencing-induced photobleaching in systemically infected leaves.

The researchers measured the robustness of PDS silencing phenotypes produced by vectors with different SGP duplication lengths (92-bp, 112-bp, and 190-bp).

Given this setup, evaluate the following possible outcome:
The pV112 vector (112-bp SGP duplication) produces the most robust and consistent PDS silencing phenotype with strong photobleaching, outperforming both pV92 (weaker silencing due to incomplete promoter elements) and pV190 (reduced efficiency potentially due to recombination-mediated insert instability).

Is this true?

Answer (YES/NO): NO